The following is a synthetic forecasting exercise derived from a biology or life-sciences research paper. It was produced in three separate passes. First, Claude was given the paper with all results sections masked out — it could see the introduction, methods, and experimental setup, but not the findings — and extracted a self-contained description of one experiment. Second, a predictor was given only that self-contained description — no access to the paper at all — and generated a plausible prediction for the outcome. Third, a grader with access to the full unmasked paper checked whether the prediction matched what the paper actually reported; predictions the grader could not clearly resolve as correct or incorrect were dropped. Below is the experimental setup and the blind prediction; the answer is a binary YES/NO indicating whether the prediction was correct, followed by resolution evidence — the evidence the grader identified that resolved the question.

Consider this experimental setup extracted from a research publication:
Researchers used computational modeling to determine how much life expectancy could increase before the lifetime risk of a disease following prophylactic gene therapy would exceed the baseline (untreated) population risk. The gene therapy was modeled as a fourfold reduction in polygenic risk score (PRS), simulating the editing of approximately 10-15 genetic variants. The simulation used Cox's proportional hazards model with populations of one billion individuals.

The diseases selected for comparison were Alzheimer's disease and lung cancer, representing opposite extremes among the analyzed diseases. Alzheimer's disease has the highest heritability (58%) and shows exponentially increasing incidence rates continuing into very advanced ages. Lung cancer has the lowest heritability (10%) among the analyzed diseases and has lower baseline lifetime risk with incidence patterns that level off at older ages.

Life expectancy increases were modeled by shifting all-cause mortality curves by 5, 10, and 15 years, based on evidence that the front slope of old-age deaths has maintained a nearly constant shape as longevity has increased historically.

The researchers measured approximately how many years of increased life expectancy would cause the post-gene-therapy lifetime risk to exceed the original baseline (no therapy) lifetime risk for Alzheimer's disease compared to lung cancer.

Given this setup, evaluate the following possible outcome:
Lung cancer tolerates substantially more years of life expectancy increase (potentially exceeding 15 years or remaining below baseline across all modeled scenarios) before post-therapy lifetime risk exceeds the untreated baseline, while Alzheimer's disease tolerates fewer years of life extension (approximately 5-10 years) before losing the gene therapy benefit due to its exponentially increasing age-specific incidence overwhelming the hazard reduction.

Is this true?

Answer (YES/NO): NO